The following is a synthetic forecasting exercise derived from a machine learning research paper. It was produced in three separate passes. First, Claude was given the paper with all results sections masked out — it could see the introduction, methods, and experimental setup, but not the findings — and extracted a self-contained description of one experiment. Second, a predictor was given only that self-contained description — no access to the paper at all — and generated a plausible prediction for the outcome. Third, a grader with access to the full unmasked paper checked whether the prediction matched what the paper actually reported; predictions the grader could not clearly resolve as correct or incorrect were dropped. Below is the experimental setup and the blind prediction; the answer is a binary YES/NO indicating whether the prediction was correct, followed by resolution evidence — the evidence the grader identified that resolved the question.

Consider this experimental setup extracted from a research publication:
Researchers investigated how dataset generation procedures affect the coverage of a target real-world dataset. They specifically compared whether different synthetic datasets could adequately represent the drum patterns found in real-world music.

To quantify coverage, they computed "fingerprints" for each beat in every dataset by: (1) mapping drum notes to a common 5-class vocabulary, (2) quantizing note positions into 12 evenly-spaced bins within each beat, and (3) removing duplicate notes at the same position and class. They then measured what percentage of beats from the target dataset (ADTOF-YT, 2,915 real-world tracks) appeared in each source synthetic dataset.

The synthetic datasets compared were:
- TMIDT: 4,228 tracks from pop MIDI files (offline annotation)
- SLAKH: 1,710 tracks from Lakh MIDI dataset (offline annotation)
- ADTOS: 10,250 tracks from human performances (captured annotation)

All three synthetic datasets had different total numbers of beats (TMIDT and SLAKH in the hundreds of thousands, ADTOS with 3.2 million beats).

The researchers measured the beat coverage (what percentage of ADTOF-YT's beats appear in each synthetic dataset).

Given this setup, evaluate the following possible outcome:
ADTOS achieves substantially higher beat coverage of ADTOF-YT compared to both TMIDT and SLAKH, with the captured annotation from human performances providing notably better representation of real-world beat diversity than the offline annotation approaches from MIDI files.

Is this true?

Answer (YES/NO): NO